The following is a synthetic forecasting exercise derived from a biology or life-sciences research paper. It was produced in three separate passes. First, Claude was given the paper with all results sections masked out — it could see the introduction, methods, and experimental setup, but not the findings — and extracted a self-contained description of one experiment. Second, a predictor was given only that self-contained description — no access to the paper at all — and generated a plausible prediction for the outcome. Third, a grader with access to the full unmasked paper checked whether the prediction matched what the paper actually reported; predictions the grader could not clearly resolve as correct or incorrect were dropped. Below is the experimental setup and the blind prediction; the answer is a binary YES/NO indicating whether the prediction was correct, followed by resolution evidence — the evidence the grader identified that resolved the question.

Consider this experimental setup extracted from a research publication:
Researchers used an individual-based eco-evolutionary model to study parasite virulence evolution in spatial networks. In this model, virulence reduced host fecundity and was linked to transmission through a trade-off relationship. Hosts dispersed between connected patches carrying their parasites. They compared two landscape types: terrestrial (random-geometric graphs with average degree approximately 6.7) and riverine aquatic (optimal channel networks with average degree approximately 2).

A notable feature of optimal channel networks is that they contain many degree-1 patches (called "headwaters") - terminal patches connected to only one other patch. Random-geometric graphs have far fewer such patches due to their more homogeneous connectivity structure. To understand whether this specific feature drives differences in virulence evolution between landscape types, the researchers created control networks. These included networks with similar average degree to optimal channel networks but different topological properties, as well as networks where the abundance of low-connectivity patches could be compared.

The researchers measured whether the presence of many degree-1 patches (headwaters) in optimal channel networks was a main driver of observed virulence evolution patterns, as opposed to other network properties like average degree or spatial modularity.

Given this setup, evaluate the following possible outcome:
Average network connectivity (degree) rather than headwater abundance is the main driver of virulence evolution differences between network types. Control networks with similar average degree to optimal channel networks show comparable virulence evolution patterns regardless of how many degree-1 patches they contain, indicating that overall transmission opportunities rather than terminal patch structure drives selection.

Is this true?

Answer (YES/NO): NO